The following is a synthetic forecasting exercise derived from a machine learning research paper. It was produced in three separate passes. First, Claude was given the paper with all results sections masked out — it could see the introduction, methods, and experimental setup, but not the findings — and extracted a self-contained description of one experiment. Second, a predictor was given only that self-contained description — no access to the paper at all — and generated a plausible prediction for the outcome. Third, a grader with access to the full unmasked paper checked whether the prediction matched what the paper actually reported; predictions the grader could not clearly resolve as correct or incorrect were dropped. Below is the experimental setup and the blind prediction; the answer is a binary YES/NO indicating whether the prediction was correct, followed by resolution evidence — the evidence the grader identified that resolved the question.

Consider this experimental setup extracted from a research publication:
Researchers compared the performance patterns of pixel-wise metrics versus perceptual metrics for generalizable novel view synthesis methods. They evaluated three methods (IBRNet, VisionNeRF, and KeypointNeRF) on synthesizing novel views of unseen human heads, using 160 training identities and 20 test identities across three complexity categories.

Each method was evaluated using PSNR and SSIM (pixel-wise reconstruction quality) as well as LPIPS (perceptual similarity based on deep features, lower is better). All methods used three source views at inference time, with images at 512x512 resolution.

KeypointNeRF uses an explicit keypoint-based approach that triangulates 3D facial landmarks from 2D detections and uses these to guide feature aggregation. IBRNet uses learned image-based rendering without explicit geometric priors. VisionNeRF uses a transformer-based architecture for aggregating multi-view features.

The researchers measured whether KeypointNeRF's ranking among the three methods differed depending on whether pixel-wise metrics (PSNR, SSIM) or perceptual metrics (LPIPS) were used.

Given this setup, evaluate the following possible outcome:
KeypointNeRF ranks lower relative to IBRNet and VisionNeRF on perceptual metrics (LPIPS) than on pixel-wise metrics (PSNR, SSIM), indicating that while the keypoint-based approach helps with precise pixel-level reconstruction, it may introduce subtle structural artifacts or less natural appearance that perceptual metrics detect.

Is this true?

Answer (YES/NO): NO